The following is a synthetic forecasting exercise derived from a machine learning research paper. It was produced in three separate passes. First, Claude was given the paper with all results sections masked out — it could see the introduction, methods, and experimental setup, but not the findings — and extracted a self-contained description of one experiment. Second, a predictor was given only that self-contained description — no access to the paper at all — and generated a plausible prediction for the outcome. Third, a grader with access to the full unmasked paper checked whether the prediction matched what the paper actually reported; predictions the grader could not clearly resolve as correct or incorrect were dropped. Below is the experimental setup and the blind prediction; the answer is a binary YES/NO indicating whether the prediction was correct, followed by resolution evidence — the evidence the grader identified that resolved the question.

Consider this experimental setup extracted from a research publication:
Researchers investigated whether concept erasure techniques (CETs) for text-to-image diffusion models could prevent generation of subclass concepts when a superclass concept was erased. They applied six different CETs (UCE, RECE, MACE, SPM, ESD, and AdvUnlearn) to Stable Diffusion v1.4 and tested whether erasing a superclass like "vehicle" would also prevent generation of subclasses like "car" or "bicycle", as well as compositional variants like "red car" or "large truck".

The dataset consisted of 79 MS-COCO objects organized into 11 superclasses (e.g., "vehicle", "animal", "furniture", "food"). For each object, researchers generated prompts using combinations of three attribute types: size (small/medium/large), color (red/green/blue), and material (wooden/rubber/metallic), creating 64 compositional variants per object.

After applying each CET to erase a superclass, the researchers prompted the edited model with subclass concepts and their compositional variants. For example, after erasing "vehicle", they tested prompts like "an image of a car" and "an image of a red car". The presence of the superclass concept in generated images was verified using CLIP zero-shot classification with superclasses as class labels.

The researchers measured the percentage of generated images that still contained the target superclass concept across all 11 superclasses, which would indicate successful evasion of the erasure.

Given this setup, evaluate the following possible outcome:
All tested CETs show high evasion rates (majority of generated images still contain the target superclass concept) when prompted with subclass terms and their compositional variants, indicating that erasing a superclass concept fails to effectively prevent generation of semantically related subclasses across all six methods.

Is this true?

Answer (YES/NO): YES